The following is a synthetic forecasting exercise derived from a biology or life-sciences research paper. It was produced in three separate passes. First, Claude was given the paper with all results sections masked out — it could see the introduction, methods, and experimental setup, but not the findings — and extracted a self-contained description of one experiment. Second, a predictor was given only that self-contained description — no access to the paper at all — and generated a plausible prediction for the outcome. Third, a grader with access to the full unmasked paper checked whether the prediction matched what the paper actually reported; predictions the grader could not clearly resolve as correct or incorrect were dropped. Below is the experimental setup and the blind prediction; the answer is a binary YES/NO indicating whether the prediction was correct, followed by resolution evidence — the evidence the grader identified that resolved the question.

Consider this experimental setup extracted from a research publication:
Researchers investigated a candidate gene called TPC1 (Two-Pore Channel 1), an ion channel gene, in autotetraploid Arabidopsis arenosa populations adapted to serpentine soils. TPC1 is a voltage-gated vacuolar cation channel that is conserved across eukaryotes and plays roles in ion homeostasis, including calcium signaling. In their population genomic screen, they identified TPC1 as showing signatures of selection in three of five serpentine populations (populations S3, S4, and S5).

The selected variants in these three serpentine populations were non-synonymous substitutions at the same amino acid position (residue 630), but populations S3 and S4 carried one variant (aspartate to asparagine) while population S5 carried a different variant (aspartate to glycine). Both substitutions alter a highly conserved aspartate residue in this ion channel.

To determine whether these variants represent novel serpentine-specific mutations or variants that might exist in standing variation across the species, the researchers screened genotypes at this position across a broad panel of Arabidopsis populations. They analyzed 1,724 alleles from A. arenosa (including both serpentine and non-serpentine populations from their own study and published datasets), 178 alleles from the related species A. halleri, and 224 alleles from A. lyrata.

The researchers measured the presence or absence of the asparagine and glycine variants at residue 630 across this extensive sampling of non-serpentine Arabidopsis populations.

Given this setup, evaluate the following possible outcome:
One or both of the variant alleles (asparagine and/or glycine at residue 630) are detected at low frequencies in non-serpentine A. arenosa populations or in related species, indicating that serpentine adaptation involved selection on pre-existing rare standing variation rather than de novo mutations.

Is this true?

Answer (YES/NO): NO